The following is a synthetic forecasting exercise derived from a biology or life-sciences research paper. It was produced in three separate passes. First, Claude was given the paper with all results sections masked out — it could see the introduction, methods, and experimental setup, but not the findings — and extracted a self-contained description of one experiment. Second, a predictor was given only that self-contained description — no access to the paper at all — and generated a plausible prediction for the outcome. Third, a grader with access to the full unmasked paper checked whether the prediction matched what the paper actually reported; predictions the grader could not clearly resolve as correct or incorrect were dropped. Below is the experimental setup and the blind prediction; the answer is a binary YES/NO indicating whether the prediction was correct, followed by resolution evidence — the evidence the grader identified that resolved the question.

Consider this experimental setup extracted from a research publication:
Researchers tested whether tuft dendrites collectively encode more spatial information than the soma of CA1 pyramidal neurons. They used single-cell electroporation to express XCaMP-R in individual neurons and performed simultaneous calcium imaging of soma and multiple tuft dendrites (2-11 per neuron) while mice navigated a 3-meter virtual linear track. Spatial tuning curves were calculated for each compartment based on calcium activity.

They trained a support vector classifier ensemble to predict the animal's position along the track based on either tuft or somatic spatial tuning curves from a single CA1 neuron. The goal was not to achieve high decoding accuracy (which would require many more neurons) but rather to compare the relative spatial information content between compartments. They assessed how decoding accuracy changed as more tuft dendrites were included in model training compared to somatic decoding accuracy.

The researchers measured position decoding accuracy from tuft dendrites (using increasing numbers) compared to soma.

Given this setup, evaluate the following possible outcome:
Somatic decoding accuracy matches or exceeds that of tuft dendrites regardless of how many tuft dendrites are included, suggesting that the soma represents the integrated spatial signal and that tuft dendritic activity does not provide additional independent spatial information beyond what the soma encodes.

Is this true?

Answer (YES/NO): NO